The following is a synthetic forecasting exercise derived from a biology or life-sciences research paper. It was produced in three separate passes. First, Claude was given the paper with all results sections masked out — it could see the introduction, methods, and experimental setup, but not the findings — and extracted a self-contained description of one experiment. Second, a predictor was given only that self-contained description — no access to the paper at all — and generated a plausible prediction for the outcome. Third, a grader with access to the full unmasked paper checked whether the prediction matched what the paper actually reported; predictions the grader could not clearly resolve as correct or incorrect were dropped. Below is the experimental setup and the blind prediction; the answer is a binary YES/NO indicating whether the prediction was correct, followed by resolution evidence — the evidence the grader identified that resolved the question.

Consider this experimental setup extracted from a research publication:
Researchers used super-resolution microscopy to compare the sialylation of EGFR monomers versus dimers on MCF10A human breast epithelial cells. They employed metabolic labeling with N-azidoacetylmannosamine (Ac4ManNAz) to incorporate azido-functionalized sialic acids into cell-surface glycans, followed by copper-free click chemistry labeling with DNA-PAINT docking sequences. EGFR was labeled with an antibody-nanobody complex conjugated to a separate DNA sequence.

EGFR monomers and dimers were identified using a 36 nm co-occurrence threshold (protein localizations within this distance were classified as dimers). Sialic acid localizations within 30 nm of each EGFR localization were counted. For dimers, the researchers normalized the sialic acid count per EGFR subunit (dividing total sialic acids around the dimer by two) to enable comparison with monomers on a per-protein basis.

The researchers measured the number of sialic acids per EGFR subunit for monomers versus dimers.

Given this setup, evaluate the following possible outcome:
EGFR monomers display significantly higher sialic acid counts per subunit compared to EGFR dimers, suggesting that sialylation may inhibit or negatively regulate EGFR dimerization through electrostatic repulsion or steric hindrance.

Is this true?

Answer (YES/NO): YES